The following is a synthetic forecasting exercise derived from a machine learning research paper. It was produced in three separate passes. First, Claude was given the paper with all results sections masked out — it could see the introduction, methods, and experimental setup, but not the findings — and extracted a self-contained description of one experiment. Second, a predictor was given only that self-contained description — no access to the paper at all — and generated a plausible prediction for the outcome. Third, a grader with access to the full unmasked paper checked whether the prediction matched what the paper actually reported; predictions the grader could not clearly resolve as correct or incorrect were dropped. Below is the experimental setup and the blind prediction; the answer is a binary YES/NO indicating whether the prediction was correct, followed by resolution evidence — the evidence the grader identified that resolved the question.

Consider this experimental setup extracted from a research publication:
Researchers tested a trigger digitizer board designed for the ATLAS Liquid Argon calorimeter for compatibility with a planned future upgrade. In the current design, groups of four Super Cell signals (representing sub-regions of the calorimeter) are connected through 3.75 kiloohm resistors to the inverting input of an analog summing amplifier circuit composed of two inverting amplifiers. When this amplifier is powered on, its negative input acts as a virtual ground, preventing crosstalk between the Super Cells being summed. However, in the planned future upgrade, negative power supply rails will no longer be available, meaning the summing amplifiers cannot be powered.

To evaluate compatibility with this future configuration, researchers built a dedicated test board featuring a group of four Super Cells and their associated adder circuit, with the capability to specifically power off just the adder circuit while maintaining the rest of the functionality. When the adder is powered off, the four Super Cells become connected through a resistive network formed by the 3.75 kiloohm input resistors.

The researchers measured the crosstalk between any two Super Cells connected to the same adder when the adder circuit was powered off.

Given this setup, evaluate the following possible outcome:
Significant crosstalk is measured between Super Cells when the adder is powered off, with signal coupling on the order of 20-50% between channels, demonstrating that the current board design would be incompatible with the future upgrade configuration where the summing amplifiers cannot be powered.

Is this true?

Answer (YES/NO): NO